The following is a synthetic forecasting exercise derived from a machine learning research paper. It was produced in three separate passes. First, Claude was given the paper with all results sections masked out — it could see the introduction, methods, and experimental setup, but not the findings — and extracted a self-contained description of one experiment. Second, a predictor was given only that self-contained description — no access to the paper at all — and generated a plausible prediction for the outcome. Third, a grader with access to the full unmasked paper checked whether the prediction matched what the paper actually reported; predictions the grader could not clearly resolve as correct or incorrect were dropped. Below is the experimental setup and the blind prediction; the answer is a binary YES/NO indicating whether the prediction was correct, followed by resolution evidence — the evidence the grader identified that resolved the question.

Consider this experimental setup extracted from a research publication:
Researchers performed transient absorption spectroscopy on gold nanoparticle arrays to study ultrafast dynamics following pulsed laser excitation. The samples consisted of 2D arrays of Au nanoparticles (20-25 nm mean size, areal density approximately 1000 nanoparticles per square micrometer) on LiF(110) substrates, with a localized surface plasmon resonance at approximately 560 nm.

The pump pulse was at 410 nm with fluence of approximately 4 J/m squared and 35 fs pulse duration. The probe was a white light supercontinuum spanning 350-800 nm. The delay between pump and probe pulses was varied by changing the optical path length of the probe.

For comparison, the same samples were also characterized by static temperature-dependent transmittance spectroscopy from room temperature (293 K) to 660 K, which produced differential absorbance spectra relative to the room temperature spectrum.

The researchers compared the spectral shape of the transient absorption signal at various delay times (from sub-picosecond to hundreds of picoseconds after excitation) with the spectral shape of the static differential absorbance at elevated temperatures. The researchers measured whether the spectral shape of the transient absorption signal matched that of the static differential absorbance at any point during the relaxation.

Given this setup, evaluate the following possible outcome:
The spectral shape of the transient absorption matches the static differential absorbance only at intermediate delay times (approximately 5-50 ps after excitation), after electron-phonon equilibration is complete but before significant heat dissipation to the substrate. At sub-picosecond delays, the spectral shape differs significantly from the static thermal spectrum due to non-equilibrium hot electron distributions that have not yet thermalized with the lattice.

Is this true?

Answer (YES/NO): NO